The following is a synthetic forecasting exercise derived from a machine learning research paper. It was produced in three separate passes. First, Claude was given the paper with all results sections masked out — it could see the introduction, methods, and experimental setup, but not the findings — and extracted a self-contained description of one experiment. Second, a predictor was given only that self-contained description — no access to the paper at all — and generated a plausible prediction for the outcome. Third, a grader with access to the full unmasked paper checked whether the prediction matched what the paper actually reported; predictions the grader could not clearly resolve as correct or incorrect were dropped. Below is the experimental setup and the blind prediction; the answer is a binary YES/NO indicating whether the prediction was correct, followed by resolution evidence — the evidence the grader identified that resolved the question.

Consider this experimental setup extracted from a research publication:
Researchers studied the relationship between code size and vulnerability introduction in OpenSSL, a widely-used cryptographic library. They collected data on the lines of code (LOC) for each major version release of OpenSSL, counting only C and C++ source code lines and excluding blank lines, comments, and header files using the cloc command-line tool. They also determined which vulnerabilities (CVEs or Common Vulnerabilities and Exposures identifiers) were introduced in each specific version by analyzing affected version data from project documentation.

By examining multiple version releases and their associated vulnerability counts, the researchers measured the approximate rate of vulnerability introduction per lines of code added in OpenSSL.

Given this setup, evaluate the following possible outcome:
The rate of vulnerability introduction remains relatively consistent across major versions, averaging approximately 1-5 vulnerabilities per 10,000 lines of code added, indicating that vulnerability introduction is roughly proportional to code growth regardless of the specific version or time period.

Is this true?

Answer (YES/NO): NO